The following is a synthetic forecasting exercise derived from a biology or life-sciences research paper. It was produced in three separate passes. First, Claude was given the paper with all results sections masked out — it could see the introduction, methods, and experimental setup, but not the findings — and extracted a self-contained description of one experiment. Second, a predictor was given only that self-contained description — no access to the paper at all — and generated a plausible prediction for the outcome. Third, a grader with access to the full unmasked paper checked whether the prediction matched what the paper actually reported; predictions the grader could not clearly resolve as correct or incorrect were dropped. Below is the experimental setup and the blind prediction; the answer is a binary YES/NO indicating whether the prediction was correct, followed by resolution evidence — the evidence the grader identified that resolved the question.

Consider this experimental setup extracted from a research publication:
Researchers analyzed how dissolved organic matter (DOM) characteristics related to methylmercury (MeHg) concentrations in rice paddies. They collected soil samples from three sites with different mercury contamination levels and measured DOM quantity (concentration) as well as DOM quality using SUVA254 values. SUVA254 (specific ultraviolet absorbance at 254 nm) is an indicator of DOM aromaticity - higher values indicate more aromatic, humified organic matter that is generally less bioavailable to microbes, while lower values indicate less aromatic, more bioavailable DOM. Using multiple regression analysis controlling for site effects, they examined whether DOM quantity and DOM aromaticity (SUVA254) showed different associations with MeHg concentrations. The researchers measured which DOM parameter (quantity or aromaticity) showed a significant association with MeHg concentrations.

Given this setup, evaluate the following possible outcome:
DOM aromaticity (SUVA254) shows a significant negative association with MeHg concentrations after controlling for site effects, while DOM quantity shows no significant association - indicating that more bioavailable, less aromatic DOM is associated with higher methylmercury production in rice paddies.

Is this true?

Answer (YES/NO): YES